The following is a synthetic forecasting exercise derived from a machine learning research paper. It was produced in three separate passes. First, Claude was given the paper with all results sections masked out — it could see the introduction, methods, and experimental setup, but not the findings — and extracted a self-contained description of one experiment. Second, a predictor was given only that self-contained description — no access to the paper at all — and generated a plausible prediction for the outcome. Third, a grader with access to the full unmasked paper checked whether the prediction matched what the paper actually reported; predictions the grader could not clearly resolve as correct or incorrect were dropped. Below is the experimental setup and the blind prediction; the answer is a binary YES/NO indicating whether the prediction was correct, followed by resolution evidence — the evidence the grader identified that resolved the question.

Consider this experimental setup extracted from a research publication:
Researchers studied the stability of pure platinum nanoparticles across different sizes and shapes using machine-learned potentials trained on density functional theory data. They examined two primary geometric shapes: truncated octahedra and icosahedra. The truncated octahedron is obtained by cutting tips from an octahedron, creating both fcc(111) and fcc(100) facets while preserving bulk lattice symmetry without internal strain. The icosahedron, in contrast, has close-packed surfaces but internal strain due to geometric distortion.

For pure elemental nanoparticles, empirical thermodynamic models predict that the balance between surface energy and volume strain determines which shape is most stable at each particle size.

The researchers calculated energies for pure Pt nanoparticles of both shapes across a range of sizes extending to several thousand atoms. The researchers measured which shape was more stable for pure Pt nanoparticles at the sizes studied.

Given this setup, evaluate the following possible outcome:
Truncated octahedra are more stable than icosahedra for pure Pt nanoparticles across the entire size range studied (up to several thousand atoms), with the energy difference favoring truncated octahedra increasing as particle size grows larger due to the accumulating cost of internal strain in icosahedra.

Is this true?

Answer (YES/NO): NO